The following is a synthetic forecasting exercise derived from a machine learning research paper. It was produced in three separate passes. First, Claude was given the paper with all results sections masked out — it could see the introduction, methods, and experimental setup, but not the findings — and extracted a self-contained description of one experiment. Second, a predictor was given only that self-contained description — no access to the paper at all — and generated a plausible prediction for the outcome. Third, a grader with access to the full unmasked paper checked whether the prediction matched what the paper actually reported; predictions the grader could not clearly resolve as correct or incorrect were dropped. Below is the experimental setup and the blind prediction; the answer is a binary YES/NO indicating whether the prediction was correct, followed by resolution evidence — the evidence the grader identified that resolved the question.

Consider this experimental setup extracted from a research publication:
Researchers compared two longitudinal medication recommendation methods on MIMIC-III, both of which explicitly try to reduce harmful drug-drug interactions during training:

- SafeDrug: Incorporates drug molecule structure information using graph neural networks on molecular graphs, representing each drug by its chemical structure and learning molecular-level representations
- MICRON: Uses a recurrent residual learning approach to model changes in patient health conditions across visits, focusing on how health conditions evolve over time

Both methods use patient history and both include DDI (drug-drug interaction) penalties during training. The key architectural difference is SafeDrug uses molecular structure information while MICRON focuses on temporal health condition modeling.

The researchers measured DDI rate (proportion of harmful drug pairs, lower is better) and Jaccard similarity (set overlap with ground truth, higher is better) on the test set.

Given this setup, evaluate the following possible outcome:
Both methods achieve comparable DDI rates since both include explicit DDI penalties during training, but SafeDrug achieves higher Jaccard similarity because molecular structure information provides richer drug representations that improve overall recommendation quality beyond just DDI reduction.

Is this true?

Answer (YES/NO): NO